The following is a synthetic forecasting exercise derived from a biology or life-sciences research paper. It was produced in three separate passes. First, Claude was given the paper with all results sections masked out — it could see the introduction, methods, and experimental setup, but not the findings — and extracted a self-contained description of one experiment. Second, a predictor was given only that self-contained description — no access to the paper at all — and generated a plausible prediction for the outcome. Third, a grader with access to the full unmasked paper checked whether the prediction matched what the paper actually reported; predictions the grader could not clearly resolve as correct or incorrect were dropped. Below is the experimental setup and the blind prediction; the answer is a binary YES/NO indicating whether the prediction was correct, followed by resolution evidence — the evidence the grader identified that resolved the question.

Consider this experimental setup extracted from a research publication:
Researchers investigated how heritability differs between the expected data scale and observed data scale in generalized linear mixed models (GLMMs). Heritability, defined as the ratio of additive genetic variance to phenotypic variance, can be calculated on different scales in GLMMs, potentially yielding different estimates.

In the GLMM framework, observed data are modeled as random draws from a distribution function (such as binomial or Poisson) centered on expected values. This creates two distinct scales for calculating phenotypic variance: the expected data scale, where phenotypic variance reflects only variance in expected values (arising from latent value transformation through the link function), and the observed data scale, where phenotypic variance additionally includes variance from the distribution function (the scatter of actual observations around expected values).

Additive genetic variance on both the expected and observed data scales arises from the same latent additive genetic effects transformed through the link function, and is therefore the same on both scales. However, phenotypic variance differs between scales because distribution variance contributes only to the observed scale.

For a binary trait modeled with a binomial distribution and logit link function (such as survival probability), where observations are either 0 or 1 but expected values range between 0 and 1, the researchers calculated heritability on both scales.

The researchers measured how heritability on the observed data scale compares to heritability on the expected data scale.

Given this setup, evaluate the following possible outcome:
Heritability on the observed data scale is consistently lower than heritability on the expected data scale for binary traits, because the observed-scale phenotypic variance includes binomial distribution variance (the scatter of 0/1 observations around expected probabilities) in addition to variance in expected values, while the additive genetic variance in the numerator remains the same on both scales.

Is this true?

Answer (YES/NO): YES